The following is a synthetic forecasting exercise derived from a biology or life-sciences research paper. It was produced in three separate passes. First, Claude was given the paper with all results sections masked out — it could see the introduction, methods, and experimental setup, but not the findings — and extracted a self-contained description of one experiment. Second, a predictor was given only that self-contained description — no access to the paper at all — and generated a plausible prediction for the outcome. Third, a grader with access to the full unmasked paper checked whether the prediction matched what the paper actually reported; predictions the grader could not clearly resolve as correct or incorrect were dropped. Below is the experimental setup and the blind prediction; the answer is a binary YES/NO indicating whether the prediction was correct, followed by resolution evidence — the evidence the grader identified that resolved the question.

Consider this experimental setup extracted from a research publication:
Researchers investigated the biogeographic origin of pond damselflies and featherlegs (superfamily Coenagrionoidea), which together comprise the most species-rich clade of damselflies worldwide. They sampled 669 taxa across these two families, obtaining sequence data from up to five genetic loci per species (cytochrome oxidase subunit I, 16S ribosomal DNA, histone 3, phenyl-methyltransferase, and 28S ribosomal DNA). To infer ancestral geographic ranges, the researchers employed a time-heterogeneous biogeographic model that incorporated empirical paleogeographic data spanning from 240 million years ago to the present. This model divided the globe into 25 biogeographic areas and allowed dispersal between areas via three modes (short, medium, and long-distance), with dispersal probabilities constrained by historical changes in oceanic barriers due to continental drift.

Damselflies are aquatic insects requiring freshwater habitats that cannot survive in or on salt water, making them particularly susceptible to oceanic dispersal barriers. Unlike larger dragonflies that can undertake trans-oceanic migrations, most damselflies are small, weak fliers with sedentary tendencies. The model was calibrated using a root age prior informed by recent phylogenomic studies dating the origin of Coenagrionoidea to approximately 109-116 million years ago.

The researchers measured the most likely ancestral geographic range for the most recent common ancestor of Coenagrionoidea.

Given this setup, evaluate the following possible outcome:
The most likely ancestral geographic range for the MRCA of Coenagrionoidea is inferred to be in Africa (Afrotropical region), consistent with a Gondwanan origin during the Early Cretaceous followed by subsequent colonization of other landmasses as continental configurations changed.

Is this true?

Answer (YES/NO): NO